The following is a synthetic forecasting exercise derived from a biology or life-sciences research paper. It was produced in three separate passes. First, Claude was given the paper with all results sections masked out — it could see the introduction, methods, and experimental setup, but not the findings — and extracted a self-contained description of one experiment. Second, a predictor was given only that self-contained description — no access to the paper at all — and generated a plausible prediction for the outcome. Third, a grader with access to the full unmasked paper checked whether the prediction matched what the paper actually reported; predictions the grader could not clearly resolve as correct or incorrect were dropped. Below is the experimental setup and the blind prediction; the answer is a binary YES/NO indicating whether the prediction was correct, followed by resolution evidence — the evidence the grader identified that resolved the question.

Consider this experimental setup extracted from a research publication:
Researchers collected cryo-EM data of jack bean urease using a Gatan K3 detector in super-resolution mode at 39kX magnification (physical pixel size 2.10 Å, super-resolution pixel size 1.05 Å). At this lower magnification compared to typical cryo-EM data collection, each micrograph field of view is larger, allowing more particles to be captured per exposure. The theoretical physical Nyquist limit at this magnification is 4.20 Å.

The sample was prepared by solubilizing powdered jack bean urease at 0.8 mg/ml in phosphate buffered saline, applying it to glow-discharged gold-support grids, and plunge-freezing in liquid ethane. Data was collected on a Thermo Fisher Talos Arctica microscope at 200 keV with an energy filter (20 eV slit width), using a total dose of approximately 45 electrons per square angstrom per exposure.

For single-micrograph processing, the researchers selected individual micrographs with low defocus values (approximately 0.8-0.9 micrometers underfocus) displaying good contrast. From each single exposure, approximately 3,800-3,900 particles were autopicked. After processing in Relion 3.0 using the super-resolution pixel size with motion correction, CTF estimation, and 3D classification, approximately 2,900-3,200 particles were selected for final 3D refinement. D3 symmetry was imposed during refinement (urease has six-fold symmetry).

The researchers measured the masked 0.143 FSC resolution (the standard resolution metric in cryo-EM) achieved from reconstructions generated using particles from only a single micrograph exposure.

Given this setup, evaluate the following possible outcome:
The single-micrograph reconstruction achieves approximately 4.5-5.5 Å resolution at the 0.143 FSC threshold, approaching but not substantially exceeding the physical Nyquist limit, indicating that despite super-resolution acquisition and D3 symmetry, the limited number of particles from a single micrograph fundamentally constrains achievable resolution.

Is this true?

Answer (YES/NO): NO